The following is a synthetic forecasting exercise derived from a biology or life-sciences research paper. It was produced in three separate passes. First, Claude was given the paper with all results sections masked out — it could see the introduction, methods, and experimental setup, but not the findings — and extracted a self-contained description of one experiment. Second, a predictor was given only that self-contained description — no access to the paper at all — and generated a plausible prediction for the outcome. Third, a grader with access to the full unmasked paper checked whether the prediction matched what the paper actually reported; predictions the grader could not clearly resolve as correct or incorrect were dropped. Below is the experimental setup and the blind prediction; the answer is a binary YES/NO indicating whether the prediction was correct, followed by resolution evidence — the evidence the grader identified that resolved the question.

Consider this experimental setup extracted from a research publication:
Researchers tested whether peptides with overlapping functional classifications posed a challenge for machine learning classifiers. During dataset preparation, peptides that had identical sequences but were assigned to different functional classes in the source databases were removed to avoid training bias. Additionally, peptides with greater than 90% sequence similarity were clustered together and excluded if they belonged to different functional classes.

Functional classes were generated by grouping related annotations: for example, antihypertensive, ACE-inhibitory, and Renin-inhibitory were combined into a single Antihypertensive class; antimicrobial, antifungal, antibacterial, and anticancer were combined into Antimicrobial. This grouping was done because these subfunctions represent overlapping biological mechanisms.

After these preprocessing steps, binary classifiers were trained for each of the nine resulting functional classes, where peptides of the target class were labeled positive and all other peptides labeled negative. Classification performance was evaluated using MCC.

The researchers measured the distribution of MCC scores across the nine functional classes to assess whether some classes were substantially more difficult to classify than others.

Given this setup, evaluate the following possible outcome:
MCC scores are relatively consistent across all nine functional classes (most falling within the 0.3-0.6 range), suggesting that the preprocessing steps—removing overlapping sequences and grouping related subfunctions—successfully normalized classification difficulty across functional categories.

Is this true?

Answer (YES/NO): NO